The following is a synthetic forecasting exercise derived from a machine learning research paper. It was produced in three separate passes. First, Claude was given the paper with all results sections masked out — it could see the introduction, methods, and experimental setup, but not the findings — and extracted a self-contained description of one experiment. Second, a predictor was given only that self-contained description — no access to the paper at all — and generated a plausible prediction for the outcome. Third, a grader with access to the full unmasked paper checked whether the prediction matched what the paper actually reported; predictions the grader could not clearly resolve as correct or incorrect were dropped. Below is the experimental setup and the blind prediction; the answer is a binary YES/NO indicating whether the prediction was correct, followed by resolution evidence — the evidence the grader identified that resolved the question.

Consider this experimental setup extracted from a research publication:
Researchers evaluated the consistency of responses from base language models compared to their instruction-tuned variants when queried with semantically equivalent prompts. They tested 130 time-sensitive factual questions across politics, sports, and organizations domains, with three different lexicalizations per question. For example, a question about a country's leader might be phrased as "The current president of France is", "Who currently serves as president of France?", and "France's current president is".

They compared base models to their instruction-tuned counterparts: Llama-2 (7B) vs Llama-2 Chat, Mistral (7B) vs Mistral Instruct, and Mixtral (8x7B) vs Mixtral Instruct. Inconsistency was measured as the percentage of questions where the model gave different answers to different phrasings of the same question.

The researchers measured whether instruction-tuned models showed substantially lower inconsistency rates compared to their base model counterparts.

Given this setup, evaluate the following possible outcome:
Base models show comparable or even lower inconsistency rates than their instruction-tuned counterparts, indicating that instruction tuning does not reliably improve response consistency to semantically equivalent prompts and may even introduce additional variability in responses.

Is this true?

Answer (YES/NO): NO